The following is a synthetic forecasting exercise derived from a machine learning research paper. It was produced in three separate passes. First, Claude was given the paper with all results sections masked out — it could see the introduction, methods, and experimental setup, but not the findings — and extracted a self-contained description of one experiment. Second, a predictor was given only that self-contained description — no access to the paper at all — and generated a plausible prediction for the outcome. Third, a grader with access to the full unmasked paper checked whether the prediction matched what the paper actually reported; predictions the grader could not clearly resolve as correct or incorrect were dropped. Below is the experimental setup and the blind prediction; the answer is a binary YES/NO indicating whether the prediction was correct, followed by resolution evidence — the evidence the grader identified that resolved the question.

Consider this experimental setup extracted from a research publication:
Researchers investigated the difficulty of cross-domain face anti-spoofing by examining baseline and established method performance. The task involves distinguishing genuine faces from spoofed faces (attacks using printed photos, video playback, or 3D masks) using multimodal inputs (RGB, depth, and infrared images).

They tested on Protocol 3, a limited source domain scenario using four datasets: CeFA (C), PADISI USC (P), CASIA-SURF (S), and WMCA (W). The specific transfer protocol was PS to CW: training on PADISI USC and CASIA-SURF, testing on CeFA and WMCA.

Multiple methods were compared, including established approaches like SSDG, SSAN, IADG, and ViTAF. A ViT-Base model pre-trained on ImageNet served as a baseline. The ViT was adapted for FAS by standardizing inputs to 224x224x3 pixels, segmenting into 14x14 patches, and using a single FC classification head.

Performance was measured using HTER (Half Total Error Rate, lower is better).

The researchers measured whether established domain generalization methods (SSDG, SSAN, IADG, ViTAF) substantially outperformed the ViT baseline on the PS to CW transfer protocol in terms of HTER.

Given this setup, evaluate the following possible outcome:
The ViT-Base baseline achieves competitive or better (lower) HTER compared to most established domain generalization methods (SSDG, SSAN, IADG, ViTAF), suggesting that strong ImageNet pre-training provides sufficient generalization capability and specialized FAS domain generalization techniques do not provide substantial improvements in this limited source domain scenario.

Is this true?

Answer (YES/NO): NO